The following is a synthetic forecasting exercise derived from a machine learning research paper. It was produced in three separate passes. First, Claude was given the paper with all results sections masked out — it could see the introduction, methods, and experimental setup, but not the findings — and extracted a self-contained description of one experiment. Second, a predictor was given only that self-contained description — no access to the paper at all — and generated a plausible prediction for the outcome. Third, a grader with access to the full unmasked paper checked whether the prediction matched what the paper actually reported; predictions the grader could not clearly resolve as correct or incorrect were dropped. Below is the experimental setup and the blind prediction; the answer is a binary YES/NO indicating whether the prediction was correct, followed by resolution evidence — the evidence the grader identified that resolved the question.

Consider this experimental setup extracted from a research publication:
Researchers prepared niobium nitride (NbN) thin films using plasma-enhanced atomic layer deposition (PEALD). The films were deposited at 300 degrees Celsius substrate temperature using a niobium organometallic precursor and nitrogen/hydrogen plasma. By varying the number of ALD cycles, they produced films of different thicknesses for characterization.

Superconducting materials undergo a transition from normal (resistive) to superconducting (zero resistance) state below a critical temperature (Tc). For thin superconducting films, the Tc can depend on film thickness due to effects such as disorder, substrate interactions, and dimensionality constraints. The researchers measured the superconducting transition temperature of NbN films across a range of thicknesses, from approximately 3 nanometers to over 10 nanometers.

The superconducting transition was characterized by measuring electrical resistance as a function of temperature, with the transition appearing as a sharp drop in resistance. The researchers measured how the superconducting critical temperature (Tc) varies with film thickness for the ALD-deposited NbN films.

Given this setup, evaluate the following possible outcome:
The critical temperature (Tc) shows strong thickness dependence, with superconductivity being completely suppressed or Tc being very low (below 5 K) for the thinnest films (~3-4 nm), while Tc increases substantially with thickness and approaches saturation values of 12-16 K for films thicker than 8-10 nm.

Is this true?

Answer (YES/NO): NO